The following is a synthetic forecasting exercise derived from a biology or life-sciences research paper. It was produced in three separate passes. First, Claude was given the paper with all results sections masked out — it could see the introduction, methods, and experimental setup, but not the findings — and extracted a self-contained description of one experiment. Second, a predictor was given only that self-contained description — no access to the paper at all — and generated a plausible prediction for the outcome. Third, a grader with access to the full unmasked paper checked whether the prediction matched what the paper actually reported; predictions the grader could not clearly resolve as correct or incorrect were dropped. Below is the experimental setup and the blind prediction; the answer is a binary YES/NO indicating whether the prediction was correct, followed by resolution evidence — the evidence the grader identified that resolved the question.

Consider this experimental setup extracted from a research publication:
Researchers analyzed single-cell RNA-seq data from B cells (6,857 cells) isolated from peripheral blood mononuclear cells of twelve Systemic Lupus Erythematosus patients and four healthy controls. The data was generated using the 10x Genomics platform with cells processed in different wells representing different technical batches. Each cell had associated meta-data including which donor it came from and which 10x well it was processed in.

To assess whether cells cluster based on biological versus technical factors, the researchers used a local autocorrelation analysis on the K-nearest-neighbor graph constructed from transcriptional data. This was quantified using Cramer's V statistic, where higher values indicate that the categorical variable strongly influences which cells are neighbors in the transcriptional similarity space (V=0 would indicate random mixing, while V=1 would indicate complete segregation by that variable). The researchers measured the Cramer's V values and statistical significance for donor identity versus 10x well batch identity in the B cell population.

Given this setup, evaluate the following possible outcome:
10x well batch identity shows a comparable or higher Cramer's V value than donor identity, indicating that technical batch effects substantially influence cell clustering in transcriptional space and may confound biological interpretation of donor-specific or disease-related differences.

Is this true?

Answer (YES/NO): NO